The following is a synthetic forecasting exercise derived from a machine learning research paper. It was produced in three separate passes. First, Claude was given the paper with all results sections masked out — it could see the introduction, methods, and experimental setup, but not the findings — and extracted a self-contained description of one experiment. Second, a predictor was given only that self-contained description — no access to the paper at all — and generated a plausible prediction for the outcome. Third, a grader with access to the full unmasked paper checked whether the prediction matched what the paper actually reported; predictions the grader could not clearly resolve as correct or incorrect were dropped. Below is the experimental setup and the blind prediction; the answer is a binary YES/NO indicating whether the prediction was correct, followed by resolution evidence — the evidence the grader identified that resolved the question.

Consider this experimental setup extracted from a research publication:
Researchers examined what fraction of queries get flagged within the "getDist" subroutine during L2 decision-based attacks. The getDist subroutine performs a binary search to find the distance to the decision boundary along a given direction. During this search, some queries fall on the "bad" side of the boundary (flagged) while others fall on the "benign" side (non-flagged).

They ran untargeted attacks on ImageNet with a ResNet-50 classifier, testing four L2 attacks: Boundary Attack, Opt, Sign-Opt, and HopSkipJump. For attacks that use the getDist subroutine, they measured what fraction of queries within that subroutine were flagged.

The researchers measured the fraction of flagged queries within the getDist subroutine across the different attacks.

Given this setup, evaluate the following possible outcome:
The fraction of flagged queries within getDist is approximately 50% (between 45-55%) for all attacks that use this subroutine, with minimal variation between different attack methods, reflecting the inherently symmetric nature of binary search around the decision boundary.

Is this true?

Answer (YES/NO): NO